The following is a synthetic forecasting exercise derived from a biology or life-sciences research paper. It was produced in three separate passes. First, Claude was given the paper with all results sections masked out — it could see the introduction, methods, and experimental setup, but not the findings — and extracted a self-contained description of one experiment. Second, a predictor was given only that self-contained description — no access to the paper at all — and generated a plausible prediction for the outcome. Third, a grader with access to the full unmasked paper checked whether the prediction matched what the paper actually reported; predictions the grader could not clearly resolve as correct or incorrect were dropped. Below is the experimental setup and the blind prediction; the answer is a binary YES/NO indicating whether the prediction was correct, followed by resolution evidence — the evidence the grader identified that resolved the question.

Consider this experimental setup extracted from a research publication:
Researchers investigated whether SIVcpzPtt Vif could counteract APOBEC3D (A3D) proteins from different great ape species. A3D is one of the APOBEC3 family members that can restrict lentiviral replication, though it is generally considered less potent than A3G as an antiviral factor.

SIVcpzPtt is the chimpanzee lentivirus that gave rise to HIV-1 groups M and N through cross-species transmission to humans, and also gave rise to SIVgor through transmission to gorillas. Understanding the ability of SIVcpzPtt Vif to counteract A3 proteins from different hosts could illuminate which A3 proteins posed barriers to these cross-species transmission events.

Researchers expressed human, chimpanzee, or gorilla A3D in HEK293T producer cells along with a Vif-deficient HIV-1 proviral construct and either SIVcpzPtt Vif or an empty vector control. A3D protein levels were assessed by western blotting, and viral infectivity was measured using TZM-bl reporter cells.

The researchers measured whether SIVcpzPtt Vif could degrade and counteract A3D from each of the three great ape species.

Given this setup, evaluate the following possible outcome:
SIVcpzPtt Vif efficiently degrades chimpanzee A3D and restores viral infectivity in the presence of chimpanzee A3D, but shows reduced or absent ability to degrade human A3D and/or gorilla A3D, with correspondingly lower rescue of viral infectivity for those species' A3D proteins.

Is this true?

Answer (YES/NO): NO